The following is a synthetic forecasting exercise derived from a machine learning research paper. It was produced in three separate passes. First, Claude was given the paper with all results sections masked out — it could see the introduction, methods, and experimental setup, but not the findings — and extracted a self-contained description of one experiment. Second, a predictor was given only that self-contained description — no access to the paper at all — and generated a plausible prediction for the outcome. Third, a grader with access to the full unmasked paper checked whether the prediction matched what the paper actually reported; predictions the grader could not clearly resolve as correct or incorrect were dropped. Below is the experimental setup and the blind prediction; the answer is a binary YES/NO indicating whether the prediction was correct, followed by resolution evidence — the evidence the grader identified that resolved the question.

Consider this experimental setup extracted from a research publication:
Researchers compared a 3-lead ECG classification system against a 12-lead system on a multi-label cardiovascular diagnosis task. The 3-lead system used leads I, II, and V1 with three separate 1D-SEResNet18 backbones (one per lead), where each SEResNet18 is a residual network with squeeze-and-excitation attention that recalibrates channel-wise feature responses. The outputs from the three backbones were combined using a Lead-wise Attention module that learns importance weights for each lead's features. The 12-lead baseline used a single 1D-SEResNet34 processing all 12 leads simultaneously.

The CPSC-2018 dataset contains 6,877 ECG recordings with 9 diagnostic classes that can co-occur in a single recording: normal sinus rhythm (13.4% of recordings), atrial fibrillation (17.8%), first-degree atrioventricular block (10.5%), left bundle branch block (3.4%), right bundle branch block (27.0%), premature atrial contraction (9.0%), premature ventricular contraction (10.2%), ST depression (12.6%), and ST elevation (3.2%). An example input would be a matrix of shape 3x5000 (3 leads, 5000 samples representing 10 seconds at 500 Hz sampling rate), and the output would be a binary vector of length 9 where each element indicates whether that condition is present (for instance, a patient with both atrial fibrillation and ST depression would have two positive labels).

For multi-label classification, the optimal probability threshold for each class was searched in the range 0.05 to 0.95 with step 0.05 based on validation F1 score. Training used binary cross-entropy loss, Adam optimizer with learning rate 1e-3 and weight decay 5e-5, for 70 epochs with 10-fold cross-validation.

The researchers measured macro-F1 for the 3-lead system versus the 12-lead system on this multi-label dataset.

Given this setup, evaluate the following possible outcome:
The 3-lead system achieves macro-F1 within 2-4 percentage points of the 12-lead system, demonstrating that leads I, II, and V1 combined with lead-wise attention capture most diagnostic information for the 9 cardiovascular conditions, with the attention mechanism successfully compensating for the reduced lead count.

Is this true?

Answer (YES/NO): NO